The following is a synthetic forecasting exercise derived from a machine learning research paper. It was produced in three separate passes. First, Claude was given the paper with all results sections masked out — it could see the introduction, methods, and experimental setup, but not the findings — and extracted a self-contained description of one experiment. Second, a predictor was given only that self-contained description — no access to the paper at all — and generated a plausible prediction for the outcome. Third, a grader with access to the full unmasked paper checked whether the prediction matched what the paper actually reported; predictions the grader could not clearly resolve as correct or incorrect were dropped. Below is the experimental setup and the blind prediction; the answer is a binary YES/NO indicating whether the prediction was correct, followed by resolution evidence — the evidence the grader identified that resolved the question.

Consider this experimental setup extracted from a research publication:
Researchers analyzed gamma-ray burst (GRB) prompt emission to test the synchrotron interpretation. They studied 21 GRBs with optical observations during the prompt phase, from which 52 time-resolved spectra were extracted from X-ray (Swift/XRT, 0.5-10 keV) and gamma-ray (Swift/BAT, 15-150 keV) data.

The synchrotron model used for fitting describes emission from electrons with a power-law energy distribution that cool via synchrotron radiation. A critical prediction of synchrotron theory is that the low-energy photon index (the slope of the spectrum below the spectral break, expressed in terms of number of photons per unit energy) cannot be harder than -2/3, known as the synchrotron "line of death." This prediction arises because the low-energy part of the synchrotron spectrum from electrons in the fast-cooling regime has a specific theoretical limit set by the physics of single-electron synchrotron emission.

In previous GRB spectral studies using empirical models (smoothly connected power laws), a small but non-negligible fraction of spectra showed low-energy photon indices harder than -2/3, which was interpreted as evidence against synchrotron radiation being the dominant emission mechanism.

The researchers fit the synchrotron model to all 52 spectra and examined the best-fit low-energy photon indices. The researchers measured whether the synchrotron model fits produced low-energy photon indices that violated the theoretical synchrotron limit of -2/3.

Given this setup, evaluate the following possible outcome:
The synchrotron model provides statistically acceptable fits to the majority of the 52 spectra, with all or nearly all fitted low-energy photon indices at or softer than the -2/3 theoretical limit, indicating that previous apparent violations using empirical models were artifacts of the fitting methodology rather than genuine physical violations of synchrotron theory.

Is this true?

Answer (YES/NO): YES